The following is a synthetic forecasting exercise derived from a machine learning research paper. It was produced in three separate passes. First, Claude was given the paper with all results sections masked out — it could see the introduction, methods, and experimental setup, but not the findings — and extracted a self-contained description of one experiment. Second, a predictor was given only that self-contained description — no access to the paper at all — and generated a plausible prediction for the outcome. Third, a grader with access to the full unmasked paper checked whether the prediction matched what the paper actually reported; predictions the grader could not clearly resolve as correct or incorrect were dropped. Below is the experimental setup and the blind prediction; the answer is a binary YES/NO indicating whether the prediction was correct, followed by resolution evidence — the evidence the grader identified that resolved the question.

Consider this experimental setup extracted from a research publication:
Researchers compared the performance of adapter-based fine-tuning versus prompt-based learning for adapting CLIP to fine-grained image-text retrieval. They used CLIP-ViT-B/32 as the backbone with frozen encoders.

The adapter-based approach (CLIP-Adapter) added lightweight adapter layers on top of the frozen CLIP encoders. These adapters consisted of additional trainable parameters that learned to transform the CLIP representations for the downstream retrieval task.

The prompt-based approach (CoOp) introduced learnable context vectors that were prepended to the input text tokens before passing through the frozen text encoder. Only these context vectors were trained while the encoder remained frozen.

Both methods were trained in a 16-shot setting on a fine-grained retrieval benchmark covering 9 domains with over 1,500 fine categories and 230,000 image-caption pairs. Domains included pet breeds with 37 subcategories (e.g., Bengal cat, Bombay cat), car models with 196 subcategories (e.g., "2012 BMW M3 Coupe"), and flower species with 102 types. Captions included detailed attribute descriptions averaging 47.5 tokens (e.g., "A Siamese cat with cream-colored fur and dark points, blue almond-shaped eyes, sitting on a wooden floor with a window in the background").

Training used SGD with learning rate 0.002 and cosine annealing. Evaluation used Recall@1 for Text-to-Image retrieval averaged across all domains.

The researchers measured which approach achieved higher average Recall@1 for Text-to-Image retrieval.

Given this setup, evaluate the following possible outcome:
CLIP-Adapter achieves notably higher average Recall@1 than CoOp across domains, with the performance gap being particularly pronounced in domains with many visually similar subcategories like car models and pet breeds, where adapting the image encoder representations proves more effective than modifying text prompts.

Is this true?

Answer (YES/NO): NO